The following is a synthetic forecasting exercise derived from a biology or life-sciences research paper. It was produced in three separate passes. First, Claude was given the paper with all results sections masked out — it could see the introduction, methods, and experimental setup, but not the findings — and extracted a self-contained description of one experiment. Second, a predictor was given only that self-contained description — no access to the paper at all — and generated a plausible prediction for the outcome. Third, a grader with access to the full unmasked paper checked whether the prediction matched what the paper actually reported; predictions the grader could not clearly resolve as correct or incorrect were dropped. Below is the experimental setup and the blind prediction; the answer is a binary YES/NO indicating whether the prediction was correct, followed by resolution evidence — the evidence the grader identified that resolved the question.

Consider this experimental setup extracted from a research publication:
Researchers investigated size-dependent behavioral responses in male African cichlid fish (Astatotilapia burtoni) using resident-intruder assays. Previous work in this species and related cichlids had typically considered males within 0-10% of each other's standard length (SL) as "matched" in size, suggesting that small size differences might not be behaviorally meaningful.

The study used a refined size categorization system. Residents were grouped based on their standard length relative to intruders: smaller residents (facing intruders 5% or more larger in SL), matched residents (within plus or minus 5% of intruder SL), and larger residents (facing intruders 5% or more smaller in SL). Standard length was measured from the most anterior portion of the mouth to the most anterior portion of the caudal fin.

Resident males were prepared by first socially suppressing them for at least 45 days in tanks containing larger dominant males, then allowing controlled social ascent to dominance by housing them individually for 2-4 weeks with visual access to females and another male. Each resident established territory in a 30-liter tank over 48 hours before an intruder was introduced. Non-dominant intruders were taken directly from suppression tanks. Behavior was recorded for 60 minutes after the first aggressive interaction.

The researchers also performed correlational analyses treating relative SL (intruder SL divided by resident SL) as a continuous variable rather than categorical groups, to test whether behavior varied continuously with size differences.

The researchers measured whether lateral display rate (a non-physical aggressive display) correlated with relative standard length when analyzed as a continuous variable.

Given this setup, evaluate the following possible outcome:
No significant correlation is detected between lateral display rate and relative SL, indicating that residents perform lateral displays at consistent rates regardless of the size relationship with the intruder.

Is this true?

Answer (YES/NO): NO